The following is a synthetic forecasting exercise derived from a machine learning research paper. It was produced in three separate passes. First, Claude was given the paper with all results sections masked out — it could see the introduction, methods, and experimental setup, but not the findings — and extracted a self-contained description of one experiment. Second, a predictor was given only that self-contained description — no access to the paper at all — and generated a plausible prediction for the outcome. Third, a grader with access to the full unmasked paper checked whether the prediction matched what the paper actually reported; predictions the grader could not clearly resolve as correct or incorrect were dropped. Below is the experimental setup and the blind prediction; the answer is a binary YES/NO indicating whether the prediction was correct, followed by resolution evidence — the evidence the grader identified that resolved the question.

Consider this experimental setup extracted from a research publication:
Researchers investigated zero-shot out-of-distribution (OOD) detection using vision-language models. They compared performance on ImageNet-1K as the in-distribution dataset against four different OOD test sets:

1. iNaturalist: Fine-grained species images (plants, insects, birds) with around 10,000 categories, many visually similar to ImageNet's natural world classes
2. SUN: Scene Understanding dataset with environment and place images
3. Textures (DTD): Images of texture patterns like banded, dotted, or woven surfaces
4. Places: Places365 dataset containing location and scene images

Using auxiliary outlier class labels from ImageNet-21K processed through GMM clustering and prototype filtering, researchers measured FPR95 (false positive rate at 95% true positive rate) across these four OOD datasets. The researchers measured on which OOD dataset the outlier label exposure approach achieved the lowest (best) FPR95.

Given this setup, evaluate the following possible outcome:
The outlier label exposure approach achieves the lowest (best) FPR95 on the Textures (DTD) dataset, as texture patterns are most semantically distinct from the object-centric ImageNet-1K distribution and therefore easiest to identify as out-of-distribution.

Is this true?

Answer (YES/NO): NO